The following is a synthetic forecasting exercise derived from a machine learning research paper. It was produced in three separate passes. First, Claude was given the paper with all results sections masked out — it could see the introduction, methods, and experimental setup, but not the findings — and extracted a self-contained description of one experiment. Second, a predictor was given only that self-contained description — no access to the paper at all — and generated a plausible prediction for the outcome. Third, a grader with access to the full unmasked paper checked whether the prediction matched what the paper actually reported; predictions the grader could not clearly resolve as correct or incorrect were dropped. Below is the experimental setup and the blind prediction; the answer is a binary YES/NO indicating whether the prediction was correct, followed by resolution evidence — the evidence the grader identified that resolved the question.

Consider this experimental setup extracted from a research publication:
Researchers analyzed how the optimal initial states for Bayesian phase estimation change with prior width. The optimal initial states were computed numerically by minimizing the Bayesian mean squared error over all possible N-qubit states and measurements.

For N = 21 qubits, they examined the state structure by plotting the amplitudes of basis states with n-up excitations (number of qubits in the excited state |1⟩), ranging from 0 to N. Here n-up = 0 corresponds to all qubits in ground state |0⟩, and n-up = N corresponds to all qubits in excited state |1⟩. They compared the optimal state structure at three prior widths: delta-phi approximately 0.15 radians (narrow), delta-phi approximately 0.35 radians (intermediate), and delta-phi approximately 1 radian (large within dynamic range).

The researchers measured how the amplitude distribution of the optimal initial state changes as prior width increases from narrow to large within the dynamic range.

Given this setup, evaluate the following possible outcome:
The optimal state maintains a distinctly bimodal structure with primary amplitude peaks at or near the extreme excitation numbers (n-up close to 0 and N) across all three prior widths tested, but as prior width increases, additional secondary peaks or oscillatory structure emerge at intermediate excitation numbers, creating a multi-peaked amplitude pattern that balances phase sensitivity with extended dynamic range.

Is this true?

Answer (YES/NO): NO